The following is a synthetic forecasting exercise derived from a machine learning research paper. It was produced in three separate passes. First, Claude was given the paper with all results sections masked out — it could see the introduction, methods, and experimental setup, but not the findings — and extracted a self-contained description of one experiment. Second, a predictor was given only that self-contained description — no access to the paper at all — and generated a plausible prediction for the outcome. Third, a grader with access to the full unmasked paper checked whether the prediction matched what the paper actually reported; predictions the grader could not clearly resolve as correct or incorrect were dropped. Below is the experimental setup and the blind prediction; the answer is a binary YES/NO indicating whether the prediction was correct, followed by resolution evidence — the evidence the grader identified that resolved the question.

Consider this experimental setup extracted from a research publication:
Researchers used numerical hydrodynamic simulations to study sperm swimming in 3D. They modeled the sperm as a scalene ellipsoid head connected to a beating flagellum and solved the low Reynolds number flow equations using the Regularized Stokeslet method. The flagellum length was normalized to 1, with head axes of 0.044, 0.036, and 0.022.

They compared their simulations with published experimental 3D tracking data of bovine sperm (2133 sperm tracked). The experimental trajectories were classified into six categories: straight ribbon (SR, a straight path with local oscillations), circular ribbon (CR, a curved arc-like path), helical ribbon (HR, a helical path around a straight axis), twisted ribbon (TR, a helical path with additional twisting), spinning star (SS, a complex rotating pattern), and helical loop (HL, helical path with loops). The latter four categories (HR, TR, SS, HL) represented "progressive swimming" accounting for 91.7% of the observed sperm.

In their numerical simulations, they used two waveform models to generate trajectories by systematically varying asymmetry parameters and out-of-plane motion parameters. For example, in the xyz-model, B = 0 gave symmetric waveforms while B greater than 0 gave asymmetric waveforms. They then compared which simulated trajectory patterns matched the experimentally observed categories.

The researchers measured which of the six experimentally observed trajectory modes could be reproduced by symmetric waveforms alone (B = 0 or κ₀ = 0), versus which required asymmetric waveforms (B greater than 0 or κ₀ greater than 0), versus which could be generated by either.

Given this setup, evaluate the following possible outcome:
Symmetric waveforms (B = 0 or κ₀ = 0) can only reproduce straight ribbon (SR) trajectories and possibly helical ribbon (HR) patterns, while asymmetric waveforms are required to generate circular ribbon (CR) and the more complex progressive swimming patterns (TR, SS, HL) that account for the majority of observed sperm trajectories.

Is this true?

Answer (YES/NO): NO